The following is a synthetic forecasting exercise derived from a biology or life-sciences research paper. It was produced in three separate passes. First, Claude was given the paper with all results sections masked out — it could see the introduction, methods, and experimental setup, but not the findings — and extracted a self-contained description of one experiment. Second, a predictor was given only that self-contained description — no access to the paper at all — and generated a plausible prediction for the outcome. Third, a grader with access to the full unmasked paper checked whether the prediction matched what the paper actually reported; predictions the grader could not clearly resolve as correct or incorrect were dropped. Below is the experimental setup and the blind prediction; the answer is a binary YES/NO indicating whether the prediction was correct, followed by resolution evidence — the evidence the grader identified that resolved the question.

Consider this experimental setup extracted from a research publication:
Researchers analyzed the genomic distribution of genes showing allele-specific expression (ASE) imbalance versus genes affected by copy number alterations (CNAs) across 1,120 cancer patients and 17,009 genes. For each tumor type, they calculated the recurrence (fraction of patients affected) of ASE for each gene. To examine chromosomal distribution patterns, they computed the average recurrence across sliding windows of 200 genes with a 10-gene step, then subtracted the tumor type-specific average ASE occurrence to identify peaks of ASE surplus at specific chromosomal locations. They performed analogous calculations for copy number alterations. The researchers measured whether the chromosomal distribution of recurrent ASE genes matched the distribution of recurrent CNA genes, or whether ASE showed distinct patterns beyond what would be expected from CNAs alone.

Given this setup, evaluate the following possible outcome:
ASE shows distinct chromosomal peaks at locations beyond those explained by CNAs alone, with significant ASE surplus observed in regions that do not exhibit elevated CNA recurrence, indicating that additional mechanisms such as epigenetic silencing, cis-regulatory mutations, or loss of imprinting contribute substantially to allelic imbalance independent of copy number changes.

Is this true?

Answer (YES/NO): NO